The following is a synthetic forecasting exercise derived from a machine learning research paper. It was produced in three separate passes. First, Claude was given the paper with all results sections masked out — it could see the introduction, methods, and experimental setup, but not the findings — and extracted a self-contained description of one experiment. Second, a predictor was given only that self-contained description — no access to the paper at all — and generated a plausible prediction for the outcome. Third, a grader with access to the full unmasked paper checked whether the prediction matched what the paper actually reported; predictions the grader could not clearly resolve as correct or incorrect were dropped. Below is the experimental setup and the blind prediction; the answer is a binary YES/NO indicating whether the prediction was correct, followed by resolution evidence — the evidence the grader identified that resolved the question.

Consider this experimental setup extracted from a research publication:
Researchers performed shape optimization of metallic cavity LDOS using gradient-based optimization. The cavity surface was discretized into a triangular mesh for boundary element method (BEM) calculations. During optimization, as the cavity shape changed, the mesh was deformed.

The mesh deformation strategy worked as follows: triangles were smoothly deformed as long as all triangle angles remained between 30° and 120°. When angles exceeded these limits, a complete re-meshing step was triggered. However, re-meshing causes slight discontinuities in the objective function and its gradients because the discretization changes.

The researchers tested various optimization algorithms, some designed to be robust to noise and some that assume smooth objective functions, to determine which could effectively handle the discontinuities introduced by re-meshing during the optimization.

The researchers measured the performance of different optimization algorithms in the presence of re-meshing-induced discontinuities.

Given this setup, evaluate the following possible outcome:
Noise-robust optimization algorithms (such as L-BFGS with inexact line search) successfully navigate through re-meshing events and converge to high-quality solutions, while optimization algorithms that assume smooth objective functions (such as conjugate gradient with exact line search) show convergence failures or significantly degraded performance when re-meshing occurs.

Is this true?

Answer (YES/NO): NO